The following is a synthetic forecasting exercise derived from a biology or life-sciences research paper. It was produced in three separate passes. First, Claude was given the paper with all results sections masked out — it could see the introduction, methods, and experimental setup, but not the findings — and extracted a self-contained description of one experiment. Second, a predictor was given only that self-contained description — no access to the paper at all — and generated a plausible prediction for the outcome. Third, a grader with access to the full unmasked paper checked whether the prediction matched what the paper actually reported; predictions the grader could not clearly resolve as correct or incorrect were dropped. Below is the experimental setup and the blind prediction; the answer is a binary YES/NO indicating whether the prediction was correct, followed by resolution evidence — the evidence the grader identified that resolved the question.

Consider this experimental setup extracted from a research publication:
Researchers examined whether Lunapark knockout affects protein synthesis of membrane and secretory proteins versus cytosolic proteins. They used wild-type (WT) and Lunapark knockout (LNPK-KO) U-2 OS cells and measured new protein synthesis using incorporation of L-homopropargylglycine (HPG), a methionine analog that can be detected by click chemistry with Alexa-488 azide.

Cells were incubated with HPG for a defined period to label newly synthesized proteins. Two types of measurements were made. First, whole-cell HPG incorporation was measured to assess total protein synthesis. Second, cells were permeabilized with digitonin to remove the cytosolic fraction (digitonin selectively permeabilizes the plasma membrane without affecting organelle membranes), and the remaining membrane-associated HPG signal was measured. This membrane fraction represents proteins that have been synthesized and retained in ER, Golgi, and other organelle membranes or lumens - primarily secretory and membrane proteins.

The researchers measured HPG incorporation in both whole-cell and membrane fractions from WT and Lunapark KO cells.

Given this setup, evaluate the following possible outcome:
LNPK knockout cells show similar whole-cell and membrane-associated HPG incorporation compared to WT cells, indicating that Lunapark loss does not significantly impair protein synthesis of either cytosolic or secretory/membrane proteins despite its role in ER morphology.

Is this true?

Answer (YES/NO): NO